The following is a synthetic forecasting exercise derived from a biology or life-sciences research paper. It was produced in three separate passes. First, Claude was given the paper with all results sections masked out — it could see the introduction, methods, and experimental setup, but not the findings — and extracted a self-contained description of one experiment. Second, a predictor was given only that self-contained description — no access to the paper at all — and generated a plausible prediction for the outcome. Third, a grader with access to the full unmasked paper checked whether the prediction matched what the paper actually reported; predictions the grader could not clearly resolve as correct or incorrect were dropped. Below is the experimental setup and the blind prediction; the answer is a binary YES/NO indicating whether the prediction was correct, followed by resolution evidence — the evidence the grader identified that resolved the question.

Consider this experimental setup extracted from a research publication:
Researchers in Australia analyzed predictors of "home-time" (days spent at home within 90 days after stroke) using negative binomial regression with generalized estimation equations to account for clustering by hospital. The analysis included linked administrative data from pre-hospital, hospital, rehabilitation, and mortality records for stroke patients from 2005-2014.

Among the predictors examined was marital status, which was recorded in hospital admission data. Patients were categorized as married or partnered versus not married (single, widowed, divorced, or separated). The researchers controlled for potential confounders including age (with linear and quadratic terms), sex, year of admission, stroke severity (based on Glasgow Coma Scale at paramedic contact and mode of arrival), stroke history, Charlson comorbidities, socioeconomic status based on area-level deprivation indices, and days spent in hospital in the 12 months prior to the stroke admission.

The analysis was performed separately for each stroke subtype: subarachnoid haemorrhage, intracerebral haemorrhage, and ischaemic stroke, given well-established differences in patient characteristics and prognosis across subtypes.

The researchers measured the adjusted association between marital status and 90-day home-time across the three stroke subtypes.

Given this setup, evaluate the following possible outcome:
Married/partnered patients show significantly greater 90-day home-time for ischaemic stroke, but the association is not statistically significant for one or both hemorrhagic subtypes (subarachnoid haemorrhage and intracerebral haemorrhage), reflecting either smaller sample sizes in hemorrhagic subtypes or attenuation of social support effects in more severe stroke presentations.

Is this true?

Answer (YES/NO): YES